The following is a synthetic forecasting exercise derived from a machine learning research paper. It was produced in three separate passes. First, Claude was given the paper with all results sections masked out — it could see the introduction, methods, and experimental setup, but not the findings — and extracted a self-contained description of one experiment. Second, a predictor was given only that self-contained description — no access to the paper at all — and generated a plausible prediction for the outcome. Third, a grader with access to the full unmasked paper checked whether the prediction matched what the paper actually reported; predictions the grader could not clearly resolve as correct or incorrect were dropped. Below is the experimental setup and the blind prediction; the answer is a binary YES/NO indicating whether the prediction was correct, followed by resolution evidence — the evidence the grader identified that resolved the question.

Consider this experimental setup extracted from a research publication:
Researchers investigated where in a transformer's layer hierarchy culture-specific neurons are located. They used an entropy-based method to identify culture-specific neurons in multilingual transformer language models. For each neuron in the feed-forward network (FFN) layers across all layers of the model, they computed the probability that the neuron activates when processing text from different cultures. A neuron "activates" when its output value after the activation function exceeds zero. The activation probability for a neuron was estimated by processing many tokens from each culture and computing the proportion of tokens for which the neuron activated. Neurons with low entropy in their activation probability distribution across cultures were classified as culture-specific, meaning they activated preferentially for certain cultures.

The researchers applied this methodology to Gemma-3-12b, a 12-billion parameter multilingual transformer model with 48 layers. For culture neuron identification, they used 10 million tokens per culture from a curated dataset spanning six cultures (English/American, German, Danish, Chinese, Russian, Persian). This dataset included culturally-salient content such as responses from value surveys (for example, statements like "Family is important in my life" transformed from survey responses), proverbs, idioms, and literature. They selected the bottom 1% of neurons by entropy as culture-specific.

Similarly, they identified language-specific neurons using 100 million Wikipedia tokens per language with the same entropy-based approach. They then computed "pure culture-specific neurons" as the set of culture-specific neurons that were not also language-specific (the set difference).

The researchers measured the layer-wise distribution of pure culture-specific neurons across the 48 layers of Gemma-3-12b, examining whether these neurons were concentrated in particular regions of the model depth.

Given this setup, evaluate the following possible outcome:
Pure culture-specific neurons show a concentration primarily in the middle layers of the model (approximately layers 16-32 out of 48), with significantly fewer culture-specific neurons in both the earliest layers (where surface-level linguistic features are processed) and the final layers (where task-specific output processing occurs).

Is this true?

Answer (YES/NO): NO